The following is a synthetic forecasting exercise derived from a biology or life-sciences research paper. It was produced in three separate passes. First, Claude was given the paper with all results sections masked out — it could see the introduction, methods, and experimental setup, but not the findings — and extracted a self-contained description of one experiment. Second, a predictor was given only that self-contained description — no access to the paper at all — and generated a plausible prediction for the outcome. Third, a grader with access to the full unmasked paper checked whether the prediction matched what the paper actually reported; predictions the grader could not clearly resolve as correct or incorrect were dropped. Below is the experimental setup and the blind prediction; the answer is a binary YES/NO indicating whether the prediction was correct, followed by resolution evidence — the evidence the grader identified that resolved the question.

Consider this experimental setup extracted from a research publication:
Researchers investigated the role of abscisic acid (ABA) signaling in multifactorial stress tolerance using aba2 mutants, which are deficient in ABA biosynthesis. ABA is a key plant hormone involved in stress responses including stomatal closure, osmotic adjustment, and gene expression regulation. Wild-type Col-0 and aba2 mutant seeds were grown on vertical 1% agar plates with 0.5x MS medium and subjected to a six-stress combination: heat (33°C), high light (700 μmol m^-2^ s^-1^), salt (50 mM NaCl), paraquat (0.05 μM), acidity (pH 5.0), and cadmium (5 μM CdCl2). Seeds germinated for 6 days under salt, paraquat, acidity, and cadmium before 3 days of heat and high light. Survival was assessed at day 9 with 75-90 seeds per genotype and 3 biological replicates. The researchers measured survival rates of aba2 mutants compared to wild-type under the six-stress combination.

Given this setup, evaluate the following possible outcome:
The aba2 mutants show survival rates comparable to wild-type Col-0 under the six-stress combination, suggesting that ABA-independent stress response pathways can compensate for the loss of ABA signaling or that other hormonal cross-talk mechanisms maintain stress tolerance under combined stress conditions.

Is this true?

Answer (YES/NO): NO